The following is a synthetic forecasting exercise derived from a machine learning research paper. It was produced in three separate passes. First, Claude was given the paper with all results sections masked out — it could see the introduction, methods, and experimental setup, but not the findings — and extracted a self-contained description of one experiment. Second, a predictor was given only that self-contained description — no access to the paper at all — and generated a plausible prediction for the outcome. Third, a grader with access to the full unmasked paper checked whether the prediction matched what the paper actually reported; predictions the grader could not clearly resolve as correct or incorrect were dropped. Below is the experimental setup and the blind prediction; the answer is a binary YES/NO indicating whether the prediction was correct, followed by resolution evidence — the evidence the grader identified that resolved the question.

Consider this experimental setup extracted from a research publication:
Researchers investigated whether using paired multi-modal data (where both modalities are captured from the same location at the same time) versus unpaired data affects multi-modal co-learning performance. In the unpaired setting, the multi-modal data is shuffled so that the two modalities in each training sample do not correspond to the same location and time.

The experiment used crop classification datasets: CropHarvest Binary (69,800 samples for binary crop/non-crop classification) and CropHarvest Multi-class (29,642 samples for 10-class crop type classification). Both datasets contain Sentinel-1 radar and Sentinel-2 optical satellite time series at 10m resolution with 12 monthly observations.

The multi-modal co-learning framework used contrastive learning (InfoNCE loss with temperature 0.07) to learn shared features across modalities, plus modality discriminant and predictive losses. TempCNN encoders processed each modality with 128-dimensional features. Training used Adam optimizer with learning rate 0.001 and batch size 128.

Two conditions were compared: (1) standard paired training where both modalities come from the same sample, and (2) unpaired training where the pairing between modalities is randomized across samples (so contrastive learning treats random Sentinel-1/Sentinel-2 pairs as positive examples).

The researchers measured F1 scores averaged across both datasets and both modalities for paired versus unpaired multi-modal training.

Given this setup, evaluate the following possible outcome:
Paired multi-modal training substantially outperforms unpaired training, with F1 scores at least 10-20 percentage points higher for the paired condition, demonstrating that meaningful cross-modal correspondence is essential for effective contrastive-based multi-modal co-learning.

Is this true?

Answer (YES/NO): NO